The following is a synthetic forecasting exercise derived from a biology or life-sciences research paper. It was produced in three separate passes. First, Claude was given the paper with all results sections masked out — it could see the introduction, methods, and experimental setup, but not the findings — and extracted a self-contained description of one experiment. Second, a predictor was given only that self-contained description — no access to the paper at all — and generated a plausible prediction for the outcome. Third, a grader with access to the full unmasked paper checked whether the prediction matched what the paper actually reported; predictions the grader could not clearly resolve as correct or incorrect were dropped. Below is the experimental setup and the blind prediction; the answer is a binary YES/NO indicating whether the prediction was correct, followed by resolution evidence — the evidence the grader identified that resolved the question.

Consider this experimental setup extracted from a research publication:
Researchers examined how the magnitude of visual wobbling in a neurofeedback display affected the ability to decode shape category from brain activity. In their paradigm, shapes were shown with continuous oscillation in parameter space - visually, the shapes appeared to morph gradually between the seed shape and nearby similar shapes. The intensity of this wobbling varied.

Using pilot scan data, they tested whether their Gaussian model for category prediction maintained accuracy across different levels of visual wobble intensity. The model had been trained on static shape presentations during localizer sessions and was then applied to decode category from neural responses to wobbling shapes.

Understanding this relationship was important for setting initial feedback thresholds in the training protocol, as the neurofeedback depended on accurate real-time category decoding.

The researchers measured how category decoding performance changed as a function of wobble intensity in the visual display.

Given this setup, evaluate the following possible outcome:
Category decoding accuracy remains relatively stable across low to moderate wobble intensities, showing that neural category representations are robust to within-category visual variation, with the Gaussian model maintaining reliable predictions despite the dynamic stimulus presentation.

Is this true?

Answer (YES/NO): NO